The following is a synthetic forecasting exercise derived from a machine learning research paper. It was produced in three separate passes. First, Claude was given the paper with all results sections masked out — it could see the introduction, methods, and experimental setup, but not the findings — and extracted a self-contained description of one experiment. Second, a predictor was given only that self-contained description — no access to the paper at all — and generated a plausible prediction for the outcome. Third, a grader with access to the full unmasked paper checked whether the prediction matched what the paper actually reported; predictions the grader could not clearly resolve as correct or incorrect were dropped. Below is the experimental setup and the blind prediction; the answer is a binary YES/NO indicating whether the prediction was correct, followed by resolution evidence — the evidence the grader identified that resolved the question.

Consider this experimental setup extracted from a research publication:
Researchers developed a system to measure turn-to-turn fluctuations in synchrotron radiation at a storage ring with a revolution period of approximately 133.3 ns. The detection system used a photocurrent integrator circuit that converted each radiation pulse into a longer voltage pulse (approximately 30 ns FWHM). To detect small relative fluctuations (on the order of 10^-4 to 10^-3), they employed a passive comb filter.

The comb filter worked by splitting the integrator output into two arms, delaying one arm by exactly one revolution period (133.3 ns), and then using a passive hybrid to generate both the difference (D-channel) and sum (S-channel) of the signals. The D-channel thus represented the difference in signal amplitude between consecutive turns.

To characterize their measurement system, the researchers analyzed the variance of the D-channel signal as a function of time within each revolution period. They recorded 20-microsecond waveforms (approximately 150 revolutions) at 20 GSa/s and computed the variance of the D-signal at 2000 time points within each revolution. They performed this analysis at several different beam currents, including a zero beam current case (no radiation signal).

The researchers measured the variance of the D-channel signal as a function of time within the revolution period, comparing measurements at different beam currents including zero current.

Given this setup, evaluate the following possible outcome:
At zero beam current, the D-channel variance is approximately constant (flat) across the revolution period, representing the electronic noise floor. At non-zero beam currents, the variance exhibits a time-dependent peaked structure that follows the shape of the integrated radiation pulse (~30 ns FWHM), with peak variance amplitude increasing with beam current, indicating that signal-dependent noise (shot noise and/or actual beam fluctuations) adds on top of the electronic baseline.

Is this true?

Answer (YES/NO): YES